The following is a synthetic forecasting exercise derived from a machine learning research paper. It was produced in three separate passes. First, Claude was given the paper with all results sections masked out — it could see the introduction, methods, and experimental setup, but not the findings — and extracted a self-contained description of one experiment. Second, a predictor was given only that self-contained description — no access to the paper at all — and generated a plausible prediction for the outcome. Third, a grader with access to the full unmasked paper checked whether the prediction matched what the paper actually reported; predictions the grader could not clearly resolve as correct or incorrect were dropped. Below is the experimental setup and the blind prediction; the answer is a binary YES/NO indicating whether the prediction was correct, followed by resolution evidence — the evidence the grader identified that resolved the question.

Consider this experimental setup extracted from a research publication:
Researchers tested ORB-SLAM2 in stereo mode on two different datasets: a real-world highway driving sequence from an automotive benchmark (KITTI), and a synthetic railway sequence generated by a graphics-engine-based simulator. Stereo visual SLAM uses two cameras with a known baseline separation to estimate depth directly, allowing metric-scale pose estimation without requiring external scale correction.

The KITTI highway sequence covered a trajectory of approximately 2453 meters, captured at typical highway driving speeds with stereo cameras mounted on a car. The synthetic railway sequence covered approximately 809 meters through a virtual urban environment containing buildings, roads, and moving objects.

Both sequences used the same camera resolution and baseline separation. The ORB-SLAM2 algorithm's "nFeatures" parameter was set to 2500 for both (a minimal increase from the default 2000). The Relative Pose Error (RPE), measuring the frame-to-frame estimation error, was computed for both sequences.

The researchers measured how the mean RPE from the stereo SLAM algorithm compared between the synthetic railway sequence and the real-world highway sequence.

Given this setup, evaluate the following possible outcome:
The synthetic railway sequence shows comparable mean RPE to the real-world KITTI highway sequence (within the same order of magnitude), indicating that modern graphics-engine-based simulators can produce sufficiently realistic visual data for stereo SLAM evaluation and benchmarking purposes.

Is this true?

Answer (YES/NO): YES